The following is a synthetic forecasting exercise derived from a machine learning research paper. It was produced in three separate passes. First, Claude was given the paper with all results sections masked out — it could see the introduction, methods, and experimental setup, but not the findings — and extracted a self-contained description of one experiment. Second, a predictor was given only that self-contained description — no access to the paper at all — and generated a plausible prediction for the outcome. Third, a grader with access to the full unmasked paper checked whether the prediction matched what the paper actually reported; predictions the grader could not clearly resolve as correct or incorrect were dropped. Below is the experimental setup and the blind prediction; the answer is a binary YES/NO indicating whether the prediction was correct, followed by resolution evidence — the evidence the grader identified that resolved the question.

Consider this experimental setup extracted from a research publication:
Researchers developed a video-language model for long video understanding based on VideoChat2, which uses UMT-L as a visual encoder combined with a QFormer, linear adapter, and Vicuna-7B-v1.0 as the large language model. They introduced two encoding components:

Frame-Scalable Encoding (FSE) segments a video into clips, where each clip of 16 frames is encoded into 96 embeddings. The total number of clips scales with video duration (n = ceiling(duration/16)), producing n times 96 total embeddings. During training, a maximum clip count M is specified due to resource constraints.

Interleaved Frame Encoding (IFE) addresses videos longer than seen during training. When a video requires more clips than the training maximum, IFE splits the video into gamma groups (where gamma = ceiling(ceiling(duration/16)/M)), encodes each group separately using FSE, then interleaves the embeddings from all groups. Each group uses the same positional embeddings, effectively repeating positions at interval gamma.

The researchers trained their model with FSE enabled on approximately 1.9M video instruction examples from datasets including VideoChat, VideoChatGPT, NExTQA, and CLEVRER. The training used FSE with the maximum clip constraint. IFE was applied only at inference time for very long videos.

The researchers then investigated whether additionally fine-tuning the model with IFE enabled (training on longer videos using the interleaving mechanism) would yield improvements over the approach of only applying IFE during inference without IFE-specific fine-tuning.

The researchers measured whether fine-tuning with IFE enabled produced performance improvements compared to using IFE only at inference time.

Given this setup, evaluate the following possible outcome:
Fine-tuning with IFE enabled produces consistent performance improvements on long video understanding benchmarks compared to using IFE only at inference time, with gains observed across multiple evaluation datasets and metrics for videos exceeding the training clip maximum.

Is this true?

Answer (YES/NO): NO